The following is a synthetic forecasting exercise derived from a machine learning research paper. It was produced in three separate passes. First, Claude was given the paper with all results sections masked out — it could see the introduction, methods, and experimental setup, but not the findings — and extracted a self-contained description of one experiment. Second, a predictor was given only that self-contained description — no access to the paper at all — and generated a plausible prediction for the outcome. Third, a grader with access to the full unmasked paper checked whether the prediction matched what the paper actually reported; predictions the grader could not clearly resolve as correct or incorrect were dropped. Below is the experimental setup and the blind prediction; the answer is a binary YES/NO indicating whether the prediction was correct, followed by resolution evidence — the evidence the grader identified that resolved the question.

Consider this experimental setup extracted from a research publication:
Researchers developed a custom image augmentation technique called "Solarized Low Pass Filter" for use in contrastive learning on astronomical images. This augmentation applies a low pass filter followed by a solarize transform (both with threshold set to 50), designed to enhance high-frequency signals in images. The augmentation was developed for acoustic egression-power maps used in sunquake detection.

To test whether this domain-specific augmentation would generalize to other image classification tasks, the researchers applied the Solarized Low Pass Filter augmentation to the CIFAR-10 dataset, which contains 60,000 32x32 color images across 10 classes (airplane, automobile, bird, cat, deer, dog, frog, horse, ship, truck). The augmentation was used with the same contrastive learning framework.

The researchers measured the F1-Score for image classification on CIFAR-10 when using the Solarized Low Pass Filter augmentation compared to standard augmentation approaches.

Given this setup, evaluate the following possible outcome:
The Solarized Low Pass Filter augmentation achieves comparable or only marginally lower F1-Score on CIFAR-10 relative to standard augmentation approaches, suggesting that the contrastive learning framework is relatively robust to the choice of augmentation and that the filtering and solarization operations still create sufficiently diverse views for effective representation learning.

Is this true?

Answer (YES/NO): NO